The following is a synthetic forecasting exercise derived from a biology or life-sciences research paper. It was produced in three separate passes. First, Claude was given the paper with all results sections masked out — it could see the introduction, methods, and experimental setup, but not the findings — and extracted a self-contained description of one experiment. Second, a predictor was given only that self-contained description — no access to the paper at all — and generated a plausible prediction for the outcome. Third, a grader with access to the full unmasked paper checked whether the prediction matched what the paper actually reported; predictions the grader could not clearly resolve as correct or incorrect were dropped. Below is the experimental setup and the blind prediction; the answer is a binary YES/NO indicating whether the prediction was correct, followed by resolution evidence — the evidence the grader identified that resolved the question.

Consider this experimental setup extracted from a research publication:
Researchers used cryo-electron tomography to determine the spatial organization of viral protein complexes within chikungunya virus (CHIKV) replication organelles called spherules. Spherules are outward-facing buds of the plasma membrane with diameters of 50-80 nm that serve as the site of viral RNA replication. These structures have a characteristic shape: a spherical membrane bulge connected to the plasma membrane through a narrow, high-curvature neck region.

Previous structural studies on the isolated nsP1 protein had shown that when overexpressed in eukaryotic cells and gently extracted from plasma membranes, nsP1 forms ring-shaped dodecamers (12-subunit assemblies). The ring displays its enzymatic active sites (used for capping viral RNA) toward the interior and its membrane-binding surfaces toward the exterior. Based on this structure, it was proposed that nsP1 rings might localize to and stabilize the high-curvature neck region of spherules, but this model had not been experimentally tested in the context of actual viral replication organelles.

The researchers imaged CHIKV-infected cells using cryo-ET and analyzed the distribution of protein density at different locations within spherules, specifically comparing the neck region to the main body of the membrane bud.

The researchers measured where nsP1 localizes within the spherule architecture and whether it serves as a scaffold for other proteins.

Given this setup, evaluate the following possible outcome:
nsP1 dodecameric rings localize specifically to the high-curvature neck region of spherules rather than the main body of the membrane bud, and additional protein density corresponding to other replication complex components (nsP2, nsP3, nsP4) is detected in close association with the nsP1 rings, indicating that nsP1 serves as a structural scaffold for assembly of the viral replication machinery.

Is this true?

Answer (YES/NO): YES